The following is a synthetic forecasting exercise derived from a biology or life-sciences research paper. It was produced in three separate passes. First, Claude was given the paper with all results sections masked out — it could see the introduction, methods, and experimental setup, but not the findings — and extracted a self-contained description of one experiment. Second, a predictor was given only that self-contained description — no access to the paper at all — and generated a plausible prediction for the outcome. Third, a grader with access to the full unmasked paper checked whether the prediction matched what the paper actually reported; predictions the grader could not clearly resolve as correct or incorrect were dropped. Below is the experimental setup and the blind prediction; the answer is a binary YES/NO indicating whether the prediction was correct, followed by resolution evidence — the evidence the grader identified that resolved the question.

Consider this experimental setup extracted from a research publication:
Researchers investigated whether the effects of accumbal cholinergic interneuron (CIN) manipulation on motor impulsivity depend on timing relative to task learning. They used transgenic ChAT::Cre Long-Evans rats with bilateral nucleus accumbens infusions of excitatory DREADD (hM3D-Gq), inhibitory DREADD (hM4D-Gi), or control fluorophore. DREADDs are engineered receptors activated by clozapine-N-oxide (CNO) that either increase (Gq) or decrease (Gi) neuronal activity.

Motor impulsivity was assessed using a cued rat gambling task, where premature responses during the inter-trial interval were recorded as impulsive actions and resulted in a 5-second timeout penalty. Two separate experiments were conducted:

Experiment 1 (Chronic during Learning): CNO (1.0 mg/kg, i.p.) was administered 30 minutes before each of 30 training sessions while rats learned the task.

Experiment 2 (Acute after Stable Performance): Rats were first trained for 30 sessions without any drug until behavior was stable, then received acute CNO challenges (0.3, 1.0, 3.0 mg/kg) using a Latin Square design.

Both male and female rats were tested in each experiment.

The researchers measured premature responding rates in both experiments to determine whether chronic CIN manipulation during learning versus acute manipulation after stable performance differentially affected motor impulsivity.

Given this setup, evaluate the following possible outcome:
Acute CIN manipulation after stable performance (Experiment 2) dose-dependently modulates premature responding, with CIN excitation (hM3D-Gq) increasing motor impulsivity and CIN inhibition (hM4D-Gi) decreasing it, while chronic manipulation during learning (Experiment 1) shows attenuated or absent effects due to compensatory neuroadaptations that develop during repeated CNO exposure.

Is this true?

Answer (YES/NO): YES